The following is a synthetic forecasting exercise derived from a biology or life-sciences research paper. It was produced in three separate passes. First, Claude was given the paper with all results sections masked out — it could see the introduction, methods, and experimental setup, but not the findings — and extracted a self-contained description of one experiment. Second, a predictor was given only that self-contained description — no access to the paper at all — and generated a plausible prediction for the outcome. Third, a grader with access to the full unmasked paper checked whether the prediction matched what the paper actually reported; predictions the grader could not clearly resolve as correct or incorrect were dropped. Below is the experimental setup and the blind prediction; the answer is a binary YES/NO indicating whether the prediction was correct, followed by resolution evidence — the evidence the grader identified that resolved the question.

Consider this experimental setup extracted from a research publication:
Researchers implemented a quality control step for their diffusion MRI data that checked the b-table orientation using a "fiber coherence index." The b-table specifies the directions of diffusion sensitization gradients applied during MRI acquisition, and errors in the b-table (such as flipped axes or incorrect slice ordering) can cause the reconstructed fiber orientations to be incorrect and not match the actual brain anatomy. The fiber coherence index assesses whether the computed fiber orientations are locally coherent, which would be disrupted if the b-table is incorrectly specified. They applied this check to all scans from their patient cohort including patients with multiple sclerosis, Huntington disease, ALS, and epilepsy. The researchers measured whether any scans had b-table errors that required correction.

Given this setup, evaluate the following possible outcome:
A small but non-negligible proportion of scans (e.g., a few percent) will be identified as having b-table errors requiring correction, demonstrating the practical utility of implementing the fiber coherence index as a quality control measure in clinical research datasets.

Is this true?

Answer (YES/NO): YES